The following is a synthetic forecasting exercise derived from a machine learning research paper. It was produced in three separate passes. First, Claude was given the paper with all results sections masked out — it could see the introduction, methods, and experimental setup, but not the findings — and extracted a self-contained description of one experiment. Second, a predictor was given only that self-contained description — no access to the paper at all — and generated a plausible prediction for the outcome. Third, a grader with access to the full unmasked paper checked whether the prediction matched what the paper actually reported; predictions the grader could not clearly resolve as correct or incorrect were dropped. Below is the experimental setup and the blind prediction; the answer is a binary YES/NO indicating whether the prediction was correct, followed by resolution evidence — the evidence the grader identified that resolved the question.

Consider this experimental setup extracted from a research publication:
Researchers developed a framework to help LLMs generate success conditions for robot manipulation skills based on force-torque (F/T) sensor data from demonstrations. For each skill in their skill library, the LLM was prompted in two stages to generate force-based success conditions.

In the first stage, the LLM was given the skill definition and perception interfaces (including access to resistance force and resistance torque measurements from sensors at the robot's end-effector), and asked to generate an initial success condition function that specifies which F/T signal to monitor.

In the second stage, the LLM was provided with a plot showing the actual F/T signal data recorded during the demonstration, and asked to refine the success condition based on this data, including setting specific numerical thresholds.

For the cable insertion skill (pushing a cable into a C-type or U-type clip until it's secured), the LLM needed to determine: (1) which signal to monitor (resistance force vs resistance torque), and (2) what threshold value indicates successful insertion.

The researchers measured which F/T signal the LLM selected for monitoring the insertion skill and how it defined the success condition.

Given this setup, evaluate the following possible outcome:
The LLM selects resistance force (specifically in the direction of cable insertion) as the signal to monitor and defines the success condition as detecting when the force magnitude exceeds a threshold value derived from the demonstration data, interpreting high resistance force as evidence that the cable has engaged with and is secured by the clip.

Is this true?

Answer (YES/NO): NO